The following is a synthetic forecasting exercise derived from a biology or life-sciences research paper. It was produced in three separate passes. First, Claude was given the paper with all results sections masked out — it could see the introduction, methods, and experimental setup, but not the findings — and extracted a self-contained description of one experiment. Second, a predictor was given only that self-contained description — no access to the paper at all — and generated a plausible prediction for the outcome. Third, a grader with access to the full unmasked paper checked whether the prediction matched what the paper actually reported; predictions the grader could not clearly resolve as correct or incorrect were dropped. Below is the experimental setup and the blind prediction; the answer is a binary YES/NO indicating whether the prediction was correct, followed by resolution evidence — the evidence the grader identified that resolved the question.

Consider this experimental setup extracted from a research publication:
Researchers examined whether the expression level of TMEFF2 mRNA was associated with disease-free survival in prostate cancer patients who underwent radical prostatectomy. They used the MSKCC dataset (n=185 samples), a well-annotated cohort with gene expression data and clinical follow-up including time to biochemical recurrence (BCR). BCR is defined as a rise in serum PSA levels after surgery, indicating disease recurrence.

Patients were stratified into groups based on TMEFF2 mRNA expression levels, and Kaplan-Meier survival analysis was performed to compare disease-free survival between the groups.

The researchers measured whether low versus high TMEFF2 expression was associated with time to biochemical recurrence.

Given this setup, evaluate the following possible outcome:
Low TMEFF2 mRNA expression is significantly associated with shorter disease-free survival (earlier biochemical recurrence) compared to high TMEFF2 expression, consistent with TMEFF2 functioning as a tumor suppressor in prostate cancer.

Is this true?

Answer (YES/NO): YES